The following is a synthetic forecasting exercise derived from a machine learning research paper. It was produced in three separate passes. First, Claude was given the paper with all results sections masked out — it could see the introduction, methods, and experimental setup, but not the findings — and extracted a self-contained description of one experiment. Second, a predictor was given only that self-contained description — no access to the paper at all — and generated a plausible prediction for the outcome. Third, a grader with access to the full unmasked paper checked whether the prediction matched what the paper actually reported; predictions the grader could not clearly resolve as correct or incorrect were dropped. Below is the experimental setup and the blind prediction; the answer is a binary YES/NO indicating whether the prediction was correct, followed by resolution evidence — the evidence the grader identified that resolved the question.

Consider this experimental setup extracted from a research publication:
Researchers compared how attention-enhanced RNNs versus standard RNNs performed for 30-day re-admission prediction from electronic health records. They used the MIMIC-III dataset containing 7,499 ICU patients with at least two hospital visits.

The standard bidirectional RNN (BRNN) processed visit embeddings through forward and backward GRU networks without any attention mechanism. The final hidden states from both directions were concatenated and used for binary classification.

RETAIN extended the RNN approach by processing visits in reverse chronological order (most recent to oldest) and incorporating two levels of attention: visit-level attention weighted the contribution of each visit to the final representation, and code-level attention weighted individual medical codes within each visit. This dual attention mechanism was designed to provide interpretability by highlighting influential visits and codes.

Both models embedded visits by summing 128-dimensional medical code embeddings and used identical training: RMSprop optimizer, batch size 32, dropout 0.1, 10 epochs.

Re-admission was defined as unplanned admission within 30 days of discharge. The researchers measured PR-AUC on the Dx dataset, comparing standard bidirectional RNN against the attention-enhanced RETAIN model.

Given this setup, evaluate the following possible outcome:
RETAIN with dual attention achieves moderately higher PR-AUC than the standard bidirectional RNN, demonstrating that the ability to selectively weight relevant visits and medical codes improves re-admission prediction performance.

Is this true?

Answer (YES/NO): NO